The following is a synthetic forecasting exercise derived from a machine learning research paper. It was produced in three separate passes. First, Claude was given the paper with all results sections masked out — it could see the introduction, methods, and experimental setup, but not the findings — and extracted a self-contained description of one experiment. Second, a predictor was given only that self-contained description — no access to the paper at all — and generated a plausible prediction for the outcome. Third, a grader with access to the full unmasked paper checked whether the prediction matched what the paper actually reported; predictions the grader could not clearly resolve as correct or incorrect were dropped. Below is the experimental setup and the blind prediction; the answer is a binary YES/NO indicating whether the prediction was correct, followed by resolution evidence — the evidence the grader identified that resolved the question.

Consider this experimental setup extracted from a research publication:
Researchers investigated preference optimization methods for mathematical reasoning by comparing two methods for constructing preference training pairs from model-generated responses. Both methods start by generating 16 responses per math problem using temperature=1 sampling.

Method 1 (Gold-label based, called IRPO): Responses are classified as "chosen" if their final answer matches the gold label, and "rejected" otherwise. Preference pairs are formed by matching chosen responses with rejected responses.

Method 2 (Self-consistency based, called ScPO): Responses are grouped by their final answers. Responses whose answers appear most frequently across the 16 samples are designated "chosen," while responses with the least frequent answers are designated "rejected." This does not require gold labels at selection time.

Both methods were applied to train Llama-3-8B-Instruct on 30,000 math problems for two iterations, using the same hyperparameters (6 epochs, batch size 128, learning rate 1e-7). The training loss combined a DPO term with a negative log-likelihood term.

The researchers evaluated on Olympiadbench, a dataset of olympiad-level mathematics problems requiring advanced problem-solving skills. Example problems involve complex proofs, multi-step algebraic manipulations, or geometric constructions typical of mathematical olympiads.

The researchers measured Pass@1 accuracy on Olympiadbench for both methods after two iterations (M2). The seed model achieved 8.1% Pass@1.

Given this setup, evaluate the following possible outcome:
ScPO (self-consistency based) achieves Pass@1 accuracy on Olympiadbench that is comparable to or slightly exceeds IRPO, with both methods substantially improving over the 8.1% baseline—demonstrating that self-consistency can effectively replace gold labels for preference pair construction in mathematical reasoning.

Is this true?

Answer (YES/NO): NO